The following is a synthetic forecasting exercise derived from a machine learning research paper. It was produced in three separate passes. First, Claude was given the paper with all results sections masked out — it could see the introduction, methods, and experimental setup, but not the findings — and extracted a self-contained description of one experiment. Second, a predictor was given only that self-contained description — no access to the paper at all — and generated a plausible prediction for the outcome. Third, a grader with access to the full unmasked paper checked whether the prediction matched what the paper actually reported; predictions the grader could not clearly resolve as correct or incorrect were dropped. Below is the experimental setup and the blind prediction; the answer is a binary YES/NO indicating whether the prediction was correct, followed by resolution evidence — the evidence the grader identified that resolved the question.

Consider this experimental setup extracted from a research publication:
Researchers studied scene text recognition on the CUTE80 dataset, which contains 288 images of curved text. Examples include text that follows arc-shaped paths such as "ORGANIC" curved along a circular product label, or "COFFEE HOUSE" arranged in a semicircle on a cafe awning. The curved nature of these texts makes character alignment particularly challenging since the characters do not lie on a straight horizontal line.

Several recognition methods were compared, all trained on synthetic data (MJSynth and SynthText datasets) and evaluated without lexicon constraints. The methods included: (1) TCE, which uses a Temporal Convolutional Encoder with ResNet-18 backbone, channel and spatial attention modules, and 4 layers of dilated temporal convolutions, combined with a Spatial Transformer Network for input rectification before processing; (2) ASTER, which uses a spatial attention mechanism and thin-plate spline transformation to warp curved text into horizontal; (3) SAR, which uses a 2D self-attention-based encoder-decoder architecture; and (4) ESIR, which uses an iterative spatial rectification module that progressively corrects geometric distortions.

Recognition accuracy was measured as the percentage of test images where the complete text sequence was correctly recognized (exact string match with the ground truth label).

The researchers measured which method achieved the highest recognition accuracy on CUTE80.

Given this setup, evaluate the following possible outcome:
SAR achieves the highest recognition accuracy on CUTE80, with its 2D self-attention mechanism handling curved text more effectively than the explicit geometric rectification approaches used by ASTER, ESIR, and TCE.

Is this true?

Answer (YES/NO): NO